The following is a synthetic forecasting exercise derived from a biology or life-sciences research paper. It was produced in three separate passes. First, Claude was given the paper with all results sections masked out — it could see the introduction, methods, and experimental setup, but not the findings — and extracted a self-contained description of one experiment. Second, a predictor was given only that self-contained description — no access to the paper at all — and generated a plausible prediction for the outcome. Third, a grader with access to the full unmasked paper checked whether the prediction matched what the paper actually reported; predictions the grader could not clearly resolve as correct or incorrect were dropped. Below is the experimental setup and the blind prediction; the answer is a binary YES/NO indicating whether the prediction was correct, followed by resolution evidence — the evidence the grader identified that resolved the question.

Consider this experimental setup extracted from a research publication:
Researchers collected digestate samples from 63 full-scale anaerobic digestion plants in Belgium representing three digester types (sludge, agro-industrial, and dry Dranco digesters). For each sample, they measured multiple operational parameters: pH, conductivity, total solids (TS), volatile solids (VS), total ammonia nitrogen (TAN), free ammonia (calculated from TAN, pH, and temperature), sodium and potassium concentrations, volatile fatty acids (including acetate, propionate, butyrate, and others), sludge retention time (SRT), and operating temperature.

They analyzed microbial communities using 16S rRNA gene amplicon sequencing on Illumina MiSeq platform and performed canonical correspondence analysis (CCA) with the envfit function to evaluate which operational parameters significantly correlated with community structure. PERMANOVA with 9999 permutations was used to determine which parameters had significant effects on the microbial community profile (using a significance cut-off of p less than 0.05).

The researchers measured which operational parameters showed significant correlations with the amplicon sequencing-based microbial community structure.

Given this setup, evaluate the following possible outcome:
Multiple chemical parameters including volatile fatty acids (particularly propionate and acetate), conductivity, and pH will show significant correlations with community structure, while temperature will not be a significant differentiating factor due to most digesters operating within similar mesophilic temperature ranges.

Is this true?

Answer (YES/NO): NO